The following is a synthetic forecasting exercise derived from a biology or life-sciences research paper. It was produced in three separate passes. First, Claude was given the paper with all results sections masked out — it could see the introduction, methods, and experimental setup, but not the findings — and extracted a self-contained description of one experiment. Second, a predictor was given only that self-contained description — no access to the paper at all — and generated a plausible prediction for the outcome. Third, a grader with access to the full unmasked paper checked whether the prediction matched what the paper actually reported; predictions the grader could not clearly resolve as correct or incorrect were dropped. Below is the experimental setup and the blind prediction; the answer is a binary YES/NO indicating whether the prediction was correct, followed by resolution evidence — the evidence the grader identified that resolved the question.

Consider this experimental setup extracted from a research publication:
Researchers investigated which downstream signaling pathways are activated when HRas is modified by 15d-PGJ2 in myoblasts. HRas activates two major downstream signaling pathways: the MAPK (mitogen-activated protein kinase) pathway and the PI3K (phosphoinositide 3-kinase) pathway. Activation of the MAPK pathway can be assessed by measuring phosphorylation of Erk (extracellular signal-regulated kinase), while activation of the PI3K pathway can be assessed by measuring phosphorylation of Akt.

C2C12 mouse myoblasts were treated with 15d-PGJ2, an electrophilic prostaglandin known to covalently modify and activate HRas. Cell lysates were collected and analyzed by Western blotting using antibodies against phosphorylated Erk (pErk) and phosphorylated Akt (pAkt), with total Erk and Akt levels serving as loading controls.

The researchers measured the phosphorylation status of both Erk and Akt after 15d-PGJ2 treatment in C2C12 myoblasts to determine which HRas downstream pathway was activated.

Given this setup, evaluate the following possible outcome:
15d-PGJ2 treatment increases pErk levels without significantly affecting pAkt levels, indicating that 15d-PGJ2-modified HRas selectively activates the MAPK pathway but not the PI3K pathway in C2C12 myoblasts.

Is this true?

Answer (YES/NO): YES